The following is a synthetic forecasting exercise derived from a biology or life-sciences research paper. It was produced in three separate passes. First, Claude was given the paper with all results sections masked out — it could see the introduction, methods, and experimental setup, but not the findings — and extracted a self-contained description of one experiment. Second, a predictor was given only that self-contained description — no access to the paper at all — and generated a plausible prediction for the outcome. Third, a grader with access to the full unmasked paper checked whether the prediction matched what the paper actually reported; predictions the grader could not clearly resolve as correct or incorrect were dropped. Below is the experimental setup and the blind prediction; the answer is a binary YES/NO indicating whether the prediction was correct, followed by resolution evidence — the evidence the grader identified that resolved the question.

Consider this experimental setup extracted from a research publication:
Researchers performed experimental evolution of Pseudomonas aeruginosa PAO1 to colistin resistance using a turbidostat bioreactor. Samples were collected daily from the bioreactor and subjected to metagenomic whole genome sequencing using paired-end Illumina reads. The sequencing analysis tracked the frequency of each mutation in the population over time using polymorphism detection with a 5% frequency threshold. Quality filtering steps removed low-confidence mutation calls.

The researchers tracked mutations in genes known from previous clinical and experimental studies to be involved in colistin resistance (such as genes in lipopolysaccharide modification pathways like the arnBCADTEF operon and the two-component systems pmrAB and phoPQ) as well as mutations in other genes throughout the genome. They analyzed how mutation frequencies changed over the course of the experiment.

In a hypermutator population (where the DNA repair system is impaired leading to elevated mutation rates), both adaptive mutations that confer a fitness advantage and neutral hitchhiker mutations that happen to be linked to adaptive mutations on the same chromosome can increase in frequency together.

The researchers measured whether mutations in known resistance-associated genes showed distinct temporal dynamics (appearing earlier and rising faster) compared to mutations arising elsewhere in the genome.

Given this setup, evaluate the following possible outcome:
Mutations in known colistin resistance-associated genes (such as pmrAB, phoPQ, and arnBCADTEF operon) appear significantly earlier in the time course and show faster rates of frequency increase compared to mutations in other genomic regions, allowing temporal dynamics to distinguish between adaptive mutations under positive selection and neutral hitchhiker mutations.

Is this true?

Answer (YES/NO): NO